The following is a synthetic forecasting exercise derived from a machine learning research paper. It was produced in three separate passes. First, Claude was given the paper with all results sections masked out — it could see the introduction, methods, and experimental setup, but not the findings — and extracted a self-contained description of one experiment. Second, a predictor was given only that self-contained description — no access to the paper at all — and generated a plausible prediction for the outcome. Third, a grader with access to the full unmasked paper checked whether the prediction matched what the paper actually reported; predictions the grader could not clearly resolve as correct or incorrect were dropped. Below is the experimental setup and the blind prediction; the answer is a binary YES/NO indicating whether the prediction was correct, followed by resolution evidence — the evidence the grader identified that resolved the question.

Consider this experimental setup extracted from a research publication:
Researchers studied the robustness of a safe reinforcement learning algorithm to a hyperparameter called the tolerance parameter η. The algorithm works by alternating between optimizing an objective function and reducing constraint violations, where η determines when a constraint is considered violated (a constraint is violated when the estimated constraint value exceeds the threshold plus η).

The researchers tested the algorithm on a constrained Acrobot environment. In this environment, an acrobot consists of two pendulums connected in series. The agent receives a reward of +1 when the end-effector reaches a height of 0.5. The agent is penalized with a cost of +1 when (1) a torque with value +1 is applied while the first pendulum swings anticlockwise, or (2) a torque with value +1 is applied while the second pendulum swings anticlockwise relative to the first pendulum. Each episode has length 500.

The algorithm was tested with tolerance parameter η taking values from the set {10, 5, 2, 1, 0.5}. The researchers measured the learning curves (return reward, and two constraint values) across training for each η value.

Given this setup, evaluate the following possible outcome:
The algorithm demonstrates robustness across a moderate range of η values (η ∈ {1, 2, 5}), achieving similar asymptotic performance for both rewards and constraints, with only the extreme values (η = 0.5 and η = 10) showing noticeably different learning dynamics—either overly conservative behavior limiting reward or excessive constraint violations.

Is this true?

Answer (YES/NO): NO